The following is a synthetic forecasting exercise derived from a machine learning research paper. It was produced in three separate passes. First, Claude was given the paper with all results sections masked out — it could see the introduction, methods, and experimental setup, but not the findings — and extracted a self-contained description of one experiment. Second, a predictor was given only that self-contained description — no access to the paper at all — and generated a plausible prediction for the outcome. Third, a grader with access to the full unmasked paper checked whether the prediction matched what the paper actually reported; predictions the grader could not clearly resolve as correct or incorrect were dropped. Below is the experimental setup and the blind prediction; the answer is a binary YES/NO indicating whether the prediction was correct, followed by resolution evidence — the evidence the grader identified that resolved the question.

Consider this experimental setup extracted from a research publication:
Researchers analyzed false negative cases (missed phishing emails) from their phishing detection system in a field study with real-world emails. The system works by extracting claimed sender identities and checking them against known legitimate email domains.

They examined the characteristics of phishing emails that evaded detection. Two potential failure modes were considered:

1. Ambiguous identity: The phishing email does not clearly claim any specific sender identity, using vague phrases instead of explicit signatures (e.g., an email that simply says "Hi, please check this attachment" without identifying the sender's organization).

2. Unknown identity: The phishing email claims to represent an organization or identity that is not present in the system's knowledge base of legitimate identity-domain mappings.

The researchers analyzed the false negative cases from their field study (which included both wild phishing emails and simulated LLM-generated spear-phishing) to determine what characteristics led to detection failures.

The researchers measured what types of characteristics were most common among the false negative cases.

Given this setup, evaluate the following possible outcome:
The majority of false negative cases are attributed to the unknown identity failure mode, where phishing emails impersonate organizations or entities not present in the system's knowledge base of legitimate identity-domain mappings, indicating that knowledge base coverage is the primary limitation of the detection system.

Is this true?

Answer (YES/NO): NO